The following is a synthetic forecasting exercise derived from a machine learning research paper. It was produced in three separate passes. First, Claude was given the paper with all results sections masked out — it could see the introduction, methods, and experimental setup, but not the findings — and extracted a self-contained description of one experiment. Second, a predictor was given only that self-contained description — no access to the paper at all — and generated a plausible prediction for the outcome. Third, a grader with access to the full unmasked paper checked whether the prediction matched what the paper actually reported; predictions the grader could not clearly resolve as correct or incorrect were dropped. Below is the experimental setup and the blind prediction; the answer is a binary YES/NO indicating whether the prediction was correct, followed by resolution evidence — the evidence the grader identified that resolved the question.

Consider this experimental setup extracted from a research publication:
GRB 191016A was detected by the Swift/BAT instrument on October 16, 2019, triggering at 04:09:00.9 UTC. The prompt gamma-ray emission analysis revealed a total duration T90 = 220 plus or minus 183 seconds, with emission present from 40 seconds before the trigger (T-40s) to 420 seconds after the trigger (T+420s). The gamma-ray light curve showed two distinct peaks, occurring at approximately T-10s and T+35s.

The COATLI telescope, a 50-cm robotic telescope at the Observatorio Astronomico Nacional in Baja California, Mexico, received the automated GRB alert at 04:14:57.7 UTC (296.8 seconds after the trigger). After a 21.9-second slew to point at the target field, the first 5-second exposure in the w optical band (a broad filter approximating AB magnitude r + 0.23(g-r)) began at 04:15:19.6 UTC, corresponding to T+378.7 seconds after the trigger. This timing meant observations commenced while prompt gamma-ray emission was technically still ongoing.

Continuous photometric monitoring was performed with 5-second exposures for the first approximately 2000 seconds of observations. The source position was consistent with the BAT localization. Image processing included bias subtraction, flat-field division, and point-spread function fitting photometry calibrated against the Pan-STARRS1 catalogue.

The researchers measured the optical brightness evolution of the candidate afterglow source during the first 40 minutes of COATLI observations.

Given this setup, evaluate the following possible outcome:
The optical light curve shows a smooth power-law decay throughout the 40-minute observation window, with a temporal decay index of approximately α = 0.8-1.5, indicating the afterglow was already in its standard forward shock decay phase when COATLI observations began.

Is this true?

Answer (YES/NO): NO